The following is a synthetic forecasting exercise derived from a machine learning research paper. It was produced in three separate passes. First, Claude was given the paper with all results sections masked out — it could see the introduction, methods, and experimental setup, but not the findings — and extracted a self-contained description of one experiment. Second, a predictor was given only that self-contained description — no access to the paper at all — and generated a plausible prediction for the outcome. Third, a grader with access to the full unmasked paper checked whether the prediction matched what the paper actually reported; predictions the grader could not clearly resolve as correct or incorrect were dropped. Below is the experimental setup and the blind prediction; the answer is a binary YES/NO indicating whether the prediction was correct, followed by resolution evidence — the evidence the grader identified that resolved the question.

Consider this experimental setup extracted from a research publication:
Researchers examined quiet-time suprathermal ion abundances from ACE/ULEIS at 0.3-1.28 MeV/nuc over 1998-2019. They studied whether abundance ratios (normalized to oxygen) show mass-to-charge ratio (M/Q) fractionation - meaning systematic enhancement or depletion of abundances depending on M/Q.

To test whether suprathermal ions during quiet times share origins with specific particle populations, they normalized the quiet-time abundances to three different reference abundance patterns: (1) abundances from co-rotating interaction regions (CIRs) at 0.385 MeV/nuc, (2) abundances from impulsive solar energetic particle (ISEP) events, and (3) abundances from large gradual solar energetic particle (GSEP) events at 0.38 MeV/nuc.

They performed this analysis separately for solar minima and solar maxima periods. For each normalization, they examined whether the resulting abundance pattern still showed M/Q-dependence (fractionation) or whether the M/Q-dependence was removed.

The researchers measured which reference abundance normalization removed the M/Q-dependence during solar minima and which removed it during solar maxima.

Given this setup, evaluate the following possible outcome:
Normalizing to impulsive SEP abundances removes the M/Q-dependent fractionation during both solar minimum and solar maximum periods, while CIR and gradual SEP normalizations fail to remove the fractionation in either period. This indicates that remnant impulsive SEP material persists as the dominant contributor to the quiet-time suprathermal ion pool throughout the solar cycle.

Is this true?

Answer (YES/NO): NO